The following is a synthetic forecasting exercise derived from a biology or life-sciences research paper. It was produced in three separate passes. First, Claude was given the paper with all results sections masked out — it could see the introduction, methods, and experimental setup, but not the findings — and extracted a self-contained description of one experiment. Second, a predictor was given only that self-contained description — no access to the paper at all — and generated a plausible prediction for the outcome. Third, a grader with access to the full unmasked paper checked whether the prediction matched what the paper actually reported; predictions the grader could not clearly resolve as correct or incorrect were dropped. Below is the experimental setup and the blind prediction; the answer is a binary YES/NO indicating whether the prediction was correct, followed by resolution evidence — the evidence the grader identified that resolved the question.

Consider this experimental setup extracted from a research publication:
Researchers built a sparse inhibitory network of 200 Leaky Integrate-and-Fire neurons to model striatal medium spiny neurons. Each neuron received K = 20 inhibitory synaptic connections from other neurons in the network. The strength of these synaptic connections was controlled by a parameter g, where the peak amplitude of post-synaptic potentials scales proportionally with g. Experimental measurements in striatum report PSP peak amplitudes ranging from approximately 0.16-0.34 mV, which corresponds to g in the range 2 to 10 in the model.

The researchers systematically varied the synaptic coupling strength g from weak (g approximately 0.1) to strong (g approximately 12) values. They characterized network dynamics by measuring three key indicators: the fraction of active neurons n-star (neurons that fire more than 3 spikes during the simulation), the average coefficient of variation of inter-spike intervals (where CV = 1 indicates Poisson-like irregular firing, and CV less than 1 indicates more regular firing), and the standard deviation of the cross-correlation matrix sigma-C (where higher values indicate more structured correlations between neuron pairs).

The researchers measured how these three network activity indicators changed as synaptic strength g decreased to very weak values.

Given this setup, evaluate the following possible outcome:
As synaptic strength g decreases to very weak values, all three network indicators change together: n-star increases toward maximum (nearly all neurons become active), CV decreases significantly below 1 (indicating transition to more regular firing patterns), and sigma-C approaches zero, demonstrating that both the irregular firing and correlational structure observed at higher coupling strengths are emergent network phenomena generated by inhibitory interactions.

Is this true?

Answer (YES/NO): YES